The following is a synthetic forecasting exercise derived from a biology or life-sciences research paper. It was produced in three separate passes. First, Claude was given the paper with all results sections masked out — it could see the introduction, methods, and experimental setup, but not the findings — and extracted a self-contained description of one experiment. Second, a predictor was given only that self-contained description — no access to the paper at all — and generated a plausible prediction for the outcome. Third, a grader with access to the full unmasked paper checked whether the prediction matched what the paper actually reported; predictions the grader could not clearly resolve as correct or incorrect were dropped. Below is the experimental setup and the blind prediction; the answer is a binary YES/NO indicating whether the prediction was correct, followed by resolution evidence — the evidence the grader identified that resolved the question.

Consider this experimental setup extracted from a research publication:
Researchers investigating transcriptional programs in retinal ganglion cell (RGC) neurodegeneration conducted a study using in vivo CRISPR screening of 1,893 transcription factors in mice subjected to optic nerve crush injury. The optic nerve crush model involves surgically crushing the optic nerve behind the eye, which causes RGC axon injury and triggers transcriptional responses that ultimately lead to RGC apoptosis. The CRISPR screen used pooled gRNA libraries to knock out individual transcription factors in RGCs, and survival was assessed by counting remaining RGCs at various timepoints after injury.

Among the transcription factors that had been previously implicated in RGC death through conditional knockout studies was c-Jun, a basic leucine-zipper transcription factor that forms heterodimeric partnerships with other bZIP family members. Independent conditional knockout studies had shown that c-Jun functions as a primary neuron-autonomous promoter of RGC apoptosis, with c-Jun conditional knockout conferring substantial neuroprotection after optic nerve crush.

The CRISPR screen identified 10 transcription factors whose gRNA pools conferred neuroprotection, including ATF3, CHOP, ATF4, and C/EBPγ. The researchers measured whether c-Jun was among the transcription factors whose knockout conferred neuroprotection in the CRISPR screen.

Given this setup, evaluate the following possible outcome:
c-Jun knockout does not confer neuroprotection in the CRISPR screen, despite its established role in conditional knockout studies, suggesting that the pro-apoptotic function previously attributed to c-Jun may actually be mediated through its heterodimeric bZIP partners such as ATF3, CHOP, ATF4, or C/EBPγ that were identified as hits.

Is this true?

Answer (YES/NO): NO